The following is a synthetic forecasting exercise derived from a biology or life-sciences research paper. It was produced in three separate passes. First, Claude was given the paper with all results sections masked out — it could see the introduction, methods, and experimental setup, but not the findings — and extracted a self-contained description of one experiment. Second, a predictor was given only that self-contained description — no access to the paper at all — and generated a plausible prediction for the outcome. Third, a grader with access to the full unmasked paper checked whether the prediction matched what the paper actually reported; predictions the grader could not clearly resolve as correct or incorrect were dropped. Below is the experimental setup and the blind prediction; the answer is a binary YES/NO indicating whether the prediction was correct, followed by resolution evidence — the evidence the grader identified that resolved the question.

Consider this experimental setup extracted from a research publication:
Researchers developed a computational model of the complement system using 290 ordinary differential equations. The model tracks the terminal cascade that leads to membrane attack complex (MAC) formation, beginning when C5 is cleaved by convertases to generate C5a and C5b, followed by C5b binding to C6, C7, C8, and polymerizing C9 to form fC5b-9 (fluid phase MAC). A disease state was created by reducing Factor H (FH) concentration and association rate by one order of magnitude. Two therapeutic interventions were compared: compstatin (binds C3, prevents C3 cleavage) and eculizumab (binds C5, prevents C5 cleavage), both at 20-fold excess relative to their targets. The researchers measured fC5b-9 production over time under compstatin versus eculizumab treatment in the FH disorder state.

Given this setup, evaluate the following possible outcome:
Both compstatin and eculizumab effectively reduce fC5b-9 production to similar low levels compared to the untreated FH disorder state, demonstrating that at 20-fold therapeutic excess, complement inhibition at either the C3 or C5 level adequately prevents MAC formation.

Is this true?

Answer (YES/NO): NO